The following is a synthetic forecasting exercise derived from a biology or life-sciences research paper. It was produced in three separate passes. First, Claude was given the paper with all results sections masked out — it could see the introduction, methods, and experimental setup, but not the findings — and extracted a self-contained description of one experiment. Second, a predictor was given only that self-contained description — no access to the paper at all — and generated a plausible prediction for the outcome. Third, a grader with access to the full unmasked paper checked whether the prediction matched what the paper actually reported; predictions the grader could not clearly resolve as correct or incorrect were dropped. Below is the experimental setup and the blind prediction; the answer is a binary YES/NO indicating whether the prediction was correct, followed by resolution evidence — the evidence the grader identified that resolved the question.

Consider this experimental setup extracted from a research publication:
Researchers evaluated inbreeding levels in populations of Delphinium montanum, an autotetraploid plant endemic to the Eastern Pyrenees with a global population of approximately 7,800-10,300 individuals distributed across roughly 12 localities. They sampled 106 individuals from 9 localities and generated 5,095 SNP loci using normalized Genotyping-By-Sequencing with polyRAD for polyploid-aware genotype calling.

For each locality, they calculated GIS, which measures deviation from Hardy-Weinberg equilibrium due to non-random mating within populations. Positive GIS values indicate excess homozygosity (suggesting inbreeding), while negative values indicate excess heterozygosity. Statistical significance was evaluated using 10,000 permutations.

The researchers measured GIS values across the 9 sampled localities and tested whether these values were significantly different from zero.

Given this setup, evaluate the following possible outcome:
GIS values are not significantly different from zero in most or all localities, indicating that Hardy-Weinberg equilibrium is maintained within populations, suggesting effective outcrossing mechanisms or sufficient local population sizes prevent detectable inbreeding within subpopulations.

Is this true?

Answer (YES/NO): NO